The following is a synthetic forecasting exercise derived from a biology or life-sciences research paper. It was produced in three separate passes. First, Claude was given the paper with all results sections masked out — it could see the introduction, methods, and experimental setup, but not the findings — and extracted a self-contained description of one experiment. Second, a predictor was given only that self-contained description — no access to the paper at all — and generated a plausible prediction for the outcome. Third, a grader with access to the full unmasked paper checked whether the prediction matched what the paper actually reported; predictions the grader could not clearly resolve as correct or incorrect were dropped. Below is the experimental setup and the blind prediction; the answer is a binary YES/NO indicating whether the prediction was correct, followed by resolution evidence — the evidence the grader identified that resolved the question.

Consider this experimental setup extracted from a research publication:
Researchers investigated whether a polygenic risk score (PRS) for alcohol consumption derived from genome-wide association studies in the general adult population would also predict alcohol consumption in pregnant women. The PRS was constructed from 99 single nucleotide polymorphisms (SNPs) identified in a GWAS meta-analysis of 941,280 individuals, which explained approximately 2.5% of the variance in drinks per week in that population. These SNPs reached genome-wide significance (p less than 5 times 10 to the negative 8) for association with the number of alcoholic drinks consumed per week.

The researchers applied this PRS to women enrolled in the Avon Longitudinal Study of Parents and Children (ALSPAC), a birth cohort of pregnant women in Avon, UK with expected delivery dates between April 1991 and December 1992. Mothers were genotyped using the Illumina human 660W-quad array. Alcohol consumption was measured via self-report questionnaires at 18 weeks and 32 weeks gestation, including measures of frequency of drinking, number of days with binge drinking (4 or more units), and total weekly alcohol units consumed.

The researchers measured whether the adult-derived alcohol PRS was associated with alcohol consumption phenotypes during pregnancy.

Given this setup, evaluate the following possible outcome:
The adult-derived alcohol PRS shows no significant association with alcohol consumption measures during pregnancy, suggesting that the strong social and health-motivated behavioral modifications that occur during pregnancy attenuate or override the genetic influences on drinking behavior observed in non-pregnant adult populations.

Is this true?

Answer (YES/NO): NO